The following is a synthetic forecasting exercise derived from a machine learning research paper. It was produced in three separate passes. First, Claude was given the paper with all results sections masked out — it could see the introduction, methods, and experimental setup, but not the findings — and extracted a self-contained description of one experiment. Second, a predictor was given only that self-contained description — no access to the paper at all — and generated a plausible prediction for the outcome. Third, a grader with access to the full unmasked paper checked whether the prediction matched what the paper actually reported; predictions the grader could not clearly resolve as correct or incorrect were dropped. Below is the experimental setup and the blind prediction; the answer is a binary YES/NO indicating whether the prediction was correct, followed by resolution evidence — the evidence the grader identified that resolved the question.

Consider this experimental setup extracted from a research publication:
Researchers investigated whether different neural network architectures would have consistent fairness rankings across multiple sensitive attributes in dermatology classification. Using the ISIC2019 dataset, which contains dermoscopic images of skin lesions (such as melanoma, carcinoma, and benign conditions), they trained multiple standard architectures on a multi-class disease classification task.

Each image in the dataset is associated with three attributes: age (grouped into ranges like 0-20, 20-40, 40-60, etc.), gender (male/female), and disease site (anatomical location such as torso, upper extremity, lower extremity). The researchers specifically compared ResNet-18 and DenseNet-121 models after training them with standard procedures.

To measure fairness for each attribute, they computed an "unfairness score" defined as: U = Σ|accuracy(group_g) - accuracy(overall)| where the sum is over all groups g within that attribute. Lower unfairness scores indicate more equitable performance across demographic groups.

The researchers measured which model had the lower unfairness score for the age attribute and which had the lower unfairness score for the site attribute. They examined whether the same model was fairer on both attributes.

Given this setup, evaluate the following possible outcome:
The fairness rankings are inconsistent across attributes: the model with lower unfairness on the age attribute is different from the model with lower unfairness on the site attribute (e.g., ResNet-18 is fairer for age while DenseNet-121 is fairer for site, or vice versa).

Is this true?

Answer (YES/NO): YES